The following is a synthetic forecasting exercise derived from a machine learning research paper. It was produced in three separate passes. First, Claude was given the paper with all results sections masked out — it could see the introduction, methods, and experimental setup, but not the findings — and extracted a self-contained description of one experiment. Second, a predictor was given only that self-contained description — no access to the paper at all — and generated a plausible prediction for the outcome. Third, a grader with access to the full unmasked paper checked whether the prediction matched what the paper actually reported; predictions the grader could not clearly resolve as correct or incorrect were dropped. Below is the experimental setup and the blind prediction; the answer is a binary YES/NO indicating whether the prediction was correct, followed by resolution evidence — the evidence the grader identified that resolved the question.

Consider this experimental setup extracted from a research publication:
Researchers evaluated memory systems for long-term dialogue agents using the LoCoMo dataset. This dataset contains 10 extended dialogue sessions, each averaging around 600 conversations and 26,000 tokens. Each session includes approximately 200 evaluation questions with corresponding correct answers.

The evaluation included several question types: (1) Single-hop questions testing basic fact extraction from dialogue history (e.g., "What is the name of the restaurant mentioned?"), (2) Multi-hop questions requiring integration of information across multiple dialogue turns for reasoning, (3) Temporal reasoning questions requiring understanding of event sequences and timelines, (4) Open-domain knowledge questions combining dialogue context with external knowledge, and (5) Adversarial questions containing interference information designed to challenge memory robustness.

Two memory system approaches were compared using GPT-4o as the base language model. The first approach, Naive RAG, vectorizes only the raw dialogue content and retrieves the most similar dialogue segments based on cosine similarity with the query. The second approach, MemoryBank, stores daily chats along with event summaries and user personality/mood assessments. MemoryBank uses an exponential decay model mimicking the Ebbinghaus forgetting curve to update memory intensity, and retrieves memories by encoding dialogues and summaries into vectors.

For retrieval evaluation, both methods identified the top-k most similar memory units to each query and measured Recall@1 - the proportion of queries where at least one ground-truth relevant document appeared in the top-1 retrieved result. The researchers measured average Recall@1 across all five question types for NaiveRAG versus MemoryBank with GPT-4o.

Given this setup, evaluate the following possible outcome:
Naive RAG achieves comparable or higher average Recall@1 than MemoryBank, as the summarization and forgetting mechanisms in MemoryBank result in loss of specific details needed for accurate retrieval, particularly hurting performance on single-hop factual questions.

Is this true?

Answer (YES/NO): NO